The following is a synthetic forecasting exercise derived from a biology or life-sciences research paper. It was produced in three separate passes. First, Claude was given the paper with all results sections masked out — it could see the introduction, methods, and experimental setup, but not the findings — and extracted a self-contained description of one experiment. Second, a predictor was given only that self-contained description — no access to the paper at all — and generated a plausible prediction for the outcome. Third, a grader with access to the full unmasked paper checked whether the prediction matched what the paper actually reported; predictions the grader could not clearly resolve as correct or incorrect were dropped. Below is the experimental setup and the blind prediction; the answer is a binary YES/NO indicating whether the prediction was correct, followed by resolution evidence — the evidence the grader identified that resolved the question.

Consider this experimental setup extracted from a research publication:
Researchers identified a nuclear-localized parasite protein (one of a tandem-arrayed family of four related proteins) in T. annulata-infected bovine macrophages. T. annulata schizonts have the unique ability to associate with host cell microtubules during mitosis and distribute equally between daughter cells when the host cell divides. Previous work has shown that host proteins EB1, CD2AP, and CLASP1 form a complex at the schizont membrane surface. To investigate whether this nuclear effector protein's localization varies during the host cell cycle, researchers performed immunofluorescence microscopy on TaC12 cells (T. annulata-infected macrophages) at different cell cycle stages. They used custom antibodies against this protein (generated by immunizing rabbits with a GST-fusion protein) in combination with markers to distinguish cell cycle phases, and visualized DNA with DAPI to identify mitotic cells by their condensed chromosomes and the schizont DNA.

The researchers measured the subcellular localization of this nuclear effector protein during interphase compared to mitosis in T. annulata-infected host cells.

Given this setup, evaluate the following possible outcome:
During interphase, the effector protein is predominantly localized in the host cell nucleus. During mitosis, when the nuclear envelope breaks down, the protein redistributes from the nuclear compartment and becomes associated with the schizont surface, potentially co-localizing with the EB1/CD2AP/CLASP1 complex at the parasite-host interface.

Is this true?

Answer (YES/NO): YES